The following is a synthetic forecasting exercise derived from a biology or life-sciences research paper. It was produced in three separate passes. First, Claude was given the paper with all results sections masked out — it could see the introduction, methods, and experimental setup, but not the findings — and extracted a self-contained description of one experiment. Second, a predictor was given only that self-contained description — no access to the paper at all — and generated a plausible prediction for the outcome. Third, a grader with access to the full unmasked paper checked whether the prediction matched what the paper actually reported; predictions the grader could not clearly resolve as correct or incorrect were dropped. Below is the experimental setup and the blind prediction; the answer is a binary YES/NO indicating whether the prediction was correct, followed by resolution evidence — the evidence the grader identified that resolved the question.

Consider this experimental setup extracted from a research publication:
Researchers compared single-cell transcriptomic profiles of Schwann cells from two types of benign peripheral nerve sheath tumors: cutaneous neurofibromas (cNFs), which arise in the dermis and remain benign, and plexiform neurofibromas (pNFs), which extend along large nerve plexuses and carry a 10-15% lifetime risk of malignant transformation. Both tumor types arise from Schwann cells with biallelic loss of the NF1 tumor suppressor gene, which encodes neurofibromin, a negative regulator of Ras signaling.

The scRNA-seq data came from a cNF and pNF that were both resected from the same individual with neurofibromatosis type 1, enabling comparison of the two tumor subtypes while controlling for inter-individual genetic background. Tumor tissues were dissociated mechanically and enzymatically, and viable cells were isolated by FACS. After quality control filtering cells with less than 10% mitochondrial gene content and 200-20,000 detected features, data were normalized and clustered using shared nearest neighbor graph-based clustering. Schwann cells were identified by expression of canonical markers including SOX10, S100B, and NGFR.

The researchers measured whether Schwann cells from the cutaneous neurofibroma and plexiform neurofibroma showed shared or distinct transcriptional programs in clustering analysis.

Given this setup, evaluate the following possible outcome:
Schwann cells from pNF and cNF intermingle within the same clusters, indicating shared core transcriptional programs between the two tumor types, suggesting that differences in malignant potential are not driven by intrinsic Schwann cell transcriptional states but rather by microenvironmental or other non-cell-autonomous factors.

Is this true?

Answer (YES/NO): NO